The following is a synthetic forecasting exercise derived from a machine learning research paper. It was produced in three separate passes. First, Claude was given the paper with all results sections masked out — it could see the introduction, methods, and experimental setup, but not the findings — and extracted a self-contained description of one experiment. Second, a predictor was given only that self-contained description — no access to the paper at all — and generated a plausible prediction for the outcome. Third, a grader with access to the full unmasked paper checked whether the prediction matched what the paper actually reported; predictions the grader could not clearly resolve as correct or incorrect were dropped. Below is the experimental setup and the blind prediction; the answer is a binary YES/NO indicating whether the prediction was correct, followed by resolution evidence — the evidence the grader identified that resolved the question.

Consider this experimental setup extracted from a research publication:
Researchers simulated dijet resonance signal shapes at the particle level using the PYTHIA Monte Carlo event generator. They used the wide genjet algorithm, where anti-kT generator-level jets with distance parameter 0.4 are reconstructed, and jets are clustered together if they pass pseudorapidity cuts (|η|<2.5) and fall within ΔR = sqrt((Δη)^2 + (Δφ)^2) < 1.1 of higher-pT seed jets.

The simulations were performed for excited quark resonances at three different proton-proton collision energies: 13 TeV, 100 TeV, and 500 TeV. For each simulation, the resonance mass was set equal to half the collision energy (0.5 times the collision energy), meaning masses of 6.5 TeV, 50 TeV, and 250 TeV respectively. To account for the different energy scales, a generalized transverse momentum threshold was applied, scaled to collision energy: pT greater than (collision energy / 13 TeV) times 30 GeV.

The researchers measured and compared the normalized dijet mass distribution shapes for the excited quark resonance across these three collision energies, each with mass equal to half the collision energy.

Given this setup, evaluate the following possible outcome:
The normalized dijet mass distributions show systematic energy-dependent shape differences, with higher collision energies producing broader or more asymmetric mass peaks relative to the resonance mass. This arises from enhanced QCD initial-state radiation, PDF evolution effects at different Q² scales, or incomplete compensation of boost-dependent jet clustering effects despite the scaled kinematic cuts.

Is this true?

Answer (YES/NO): NO